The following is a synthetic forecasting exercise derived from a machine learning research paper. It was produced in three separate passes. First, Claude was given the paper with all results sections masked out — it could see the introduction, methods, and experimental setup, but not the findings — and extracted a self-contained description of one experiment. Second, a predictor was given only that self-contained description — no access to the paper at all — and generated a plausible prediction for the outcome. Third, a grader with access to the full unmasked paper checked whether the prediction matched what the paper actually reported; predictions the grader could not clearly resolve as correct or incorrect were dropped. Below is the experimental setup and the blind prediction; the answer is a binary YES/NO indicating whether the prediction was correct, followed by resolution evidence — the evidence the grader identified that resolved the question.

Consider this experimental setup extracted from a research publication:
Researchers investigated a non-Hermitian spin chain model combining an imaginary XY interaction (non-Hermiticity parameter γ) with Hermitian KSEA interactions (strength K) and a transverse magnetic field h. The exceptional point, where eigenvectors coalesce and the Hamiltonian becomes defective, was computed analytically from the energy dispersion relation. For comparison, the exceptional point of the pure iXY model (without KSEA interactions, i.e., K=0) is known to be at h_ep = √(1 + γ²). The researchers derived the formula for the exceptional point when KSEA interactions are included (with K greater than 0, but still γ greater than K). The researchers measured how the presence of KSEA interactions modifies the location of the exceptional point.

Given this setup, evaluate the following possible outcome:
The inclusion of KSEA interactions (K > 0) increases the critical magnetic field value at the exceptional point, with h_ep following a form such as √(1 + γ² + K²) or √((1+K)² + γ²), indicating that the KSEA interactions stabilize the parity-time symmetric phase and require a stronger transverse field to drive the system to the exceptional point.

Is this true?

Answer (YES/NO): NO